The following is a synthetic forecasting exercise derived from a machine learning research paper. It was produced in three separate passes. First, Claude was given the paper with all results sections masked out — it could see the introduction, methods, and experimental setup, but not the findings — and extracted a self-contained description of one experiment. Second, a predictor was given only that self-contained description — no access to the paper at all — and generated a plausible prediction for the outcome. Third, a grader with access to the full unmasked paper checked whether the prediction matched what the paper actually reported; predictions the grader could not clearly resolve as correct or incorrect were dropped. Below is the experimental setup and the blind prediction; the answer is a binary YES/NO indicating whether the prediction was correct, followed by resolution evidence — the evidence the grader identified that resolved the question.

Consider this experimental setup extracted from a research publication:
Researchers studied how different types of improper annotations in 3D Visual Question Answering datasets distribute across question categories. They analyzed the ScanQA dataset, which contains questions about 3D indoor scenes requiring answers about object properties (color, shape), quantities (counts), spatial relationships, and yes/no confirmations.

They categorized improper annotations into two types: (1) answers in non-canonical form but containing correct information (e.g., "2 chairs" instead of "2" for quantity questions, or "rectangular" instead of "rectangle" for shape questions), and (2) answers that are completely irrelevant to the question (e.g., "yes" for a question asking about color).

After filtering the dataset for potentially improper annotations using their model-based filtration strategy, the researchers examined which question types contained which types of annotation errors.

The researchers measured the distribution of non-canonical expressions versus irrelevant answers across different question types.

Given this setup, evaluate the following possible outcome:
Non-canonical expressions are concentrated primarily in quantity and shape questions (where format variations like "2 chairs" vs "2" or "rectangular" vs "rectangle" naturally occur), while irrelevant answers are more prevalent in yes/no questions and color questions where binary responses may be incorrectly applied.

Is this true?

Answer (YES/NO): NO